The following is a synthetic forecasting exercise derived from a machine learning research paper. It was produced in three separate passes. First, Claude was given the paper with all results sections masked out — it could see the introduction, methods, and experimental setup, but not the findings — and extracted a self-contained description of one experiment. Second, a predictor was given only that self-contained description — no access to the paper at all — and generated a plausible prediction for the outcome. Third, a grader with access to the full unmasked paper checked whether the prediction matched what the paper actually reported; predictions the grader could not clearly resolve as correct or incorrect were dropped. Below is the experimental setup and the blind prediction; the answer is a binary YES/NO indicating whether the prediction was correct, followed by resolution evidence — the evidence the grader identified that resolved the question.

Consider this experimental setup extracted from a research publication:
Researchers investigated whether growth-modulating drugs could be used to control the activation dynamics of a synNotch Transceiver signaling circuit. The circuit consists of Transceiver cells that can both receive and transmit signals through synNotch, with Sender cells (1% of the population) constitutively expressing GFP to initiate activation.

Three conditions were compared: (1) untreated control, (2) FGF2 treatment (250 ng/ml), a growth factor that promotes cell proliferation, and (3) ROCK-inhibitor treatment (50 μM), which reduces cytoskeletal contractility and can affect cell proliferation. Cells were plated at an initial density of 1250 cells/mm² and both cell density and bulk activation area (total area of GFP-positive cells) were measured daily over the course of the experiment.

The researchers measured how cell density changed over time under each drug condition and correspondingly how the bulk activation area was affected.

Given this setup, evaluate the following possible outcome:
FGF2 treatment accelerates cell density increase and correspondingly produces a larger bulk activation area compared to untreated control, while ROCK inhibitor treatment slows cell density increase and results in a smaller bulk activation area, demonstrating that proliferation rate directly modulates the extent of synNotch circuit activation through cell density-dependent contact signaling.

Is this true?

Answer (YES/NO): NO